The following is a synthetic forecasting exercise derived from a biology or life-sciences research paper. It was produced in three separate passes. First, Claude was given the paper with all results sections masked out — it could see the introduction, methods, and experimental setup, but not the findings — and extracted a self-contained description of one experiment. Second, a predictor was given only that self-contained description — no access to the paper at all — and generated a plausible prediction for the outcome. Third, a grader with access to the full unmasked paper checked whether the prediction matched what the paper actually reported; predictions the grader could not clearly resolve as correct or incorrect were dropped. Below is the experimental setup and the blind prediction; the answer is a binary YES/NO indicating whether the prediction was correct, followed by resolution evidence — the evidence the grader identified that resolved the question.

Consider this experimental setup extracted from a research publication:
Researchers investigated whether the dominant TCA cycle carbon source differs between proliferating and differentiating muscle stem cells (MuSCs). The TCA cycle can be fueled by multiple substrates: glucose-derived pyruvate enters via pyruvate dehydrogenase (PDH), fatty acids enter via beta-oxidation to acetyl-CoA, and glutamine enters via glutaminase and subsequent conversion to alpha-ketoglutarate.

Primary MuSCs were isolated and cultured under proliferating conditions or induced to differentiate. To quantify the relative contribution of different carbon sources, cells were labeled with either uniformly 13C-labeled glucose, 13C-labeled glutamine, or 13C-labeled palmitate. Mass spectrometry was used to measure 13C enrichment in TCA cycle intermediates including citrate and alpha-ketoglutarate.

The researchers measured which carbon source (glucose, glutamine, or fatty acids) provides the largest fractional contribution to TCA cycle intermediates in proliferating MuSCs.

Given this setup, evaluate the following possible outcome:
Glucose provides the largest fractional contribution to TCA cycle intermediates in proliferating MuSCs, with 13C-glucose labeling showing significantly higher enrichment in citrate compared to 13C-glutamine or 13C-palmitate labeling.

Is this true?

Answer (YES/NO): NO